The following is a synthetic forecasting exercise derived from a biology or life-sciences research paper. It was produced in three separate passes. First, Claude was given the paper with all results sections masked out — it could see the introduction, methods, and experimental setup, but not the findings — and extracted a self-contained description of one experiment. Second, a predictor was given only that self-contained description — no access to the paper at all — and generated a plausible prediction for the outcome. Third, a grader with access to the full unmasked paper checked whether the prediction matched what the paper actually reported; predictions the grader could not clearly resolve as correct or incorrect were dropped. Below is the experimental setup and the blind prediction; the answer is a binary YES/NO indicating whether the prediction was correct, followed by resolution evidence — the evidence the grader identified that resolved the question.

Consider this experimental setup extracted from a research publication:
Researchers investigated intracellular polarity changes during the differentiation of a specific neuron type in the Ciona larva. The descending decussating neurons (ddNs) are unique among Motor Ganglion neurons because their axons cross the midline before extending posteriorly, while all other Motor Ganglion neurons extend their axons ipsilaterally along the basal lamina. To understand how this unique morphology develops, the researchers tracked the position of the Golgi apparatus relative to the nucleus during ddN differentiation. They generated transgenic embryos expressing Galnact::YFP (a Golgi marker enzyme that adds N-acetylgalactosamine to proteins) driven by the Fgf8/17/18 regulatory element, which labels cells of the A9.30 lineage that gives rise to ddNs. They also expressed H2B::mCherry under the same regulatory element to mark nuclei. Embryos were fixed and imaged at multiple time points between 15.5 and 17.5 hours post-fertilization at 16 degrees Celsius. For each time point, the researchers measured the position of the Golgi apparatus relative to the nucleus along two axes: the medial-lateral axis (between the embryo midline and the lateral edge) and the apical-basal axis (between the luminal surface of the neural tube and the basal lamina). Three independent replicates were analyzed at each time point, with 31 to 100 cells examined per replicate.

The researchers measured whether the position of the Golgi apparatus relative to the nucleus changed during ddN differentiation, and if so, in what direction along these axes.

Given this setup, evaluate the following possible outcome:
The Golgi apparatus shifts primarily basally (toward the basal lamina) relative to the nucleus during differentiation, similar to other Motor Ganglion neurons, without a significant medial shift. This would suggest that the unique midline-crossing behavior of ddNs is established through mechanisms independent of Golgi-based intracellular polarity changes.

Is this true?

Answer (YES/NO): NO